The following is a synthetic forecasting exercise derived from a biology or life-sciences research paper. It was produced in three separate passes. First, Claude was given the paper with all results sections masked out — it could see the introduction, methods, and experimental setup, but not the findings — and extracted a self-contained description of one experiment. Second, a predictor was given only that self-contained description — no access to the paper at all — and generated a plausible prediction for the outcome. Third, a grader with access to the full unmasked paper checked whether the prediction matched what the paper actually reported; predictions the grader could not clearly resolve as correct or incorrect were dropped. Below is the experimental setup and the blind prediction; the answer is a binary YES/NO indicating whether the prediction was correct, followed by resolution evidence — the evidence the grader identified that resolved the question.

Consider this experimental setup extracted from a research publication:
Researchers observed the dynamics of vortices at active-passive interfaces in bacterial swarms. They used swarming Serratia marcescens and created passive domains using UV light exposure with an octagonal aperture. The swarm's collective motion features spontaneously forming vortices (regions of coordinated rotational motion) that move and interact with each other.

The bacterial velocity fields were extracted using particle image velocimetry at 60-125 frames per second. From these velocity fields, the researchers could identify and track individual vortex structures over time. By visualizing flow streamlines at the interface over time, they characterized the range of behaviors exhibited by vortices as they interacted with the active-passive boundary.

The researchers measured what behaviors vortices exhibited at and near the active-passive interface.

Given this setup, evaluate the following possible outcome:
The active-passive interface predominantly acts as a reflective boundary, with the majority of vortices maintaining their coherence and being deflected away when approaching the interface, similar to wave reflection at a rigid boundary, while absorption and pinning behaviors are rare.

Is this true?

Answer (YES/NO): NO